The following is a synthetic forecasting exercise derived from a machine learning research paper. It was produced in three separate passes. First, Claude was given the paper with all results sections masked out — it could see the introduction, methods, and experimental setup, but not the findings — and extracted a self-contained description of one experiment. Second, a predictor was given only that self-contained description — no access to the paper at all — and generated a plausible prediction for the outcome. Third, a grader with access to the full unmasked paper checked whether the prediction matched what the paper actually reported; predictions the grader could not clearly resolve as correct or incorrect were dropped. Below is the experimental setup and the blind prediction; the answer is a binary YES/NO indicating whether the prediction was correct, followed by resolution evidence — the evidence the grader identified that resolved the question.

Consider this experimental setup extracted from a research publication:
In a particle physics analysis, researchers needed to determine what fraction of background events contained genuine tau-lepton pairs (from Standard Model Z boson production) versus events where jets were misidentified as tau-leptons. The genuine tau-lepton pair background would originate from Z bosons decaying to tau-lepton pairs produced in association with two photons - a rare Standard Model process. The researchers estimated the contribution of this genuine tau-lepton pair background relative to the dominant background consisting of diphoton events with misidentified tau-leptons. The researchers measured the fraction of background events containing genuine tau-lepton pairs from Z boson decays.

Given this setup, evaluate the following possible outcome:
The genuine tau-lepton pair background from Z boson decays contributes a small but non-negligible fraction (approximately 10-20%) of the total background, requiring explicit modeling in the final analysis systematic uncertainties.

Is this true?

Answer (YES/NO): NO